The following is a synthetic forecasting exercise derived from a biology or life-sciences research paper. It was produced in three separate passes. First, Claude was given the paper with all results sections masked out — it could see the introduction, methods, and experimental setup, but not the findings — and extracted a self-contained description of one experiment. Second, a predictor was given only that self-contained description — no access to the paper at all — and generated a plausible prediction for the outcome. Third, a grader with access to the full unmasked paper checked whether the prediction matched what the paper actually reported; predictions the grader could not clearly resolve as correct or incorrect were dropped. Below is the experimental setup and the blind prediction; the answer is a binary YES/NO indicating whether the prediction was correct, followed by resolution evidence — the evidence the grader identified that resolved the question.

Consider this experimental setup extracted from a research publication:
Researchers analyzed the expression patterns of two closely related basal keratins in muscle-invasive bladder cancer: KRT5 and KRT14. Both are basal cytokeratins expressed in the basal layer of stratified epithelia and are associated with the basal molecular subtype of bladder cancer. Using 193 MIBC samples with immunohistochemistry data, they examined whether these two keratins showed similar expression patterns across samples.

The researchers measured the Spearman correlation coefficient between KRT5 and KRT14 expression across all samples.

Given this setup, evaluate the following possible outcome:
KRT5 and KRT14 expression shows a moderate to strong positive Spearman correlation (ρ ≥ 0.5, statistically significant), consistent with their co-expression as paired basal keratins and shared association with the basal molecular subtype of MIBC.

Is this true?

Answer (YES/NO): YES